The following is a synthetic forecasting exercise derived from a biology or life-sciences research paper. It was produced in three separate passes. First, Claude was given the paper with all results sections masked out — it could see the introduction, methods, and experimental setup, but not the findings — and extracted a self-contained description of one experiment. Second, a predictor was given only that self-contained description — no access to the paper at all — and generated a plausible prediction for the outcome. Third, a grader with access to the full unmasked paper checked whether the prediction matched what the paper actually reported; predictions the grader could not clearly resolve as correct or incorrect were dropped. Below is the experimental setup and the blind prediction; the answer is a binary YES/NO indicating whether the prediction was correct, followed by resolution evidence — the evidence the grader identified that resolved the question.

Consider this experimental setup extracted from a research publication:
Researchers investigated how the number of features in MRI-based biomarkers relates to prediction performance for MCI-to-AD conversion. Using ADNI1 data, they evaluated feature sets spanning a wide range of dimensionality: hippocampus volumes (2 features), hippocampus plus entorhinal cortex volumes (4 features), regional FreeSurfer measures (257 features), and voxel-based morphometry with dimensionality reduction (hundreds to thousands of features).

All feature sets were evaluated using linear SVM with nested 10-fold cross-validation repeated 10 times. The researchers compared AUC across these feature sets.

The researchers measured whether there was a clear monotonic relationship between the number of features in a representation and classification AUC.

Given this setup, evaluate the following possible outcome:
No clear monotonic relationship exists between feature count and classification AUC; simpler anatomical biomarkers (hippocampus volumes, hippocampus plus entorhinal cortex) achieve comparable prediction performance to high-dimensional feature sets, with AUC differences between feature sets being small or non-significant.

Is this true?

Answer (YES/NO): YES